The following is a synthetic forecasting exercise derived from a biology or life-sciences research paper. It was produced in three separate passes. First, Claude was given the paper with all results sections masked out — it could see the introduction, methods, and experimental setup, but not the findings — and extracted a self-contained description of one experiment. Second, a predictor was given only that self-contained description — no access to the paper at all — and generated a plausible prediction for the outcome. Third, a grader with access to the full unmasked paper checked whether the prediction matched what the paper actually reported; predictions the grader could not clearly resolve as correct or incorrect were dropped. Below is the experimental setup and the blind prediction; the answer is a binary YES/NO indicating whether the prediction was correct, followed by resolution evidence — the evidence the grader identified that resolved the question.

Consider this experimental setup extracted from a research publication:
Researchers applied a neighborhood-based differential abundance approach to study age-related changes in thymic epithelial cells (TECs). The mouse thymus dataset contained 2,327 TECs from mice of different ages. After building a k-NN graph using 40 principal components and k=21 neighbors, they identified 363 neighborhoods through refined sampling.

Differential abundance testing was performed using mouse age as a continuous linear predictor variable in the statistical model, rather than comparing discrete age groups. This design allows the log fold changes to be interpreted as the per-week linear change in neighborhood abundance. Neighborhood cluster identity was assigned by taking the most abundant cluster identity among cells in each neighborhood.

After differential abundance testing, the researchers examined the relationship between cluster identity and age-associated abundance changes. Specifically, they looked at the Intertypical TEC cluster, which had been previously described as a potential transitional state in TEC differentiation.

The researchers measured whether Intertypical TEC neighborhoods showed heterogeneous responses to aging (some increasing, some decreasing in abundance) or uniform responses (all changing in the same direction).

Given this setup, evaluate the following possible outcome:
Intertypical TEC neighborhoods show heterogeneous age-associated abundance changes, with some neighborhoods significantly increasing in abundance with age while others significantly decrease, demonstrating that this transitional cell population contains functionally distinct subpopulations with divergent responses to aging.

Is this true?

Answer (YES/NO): YES